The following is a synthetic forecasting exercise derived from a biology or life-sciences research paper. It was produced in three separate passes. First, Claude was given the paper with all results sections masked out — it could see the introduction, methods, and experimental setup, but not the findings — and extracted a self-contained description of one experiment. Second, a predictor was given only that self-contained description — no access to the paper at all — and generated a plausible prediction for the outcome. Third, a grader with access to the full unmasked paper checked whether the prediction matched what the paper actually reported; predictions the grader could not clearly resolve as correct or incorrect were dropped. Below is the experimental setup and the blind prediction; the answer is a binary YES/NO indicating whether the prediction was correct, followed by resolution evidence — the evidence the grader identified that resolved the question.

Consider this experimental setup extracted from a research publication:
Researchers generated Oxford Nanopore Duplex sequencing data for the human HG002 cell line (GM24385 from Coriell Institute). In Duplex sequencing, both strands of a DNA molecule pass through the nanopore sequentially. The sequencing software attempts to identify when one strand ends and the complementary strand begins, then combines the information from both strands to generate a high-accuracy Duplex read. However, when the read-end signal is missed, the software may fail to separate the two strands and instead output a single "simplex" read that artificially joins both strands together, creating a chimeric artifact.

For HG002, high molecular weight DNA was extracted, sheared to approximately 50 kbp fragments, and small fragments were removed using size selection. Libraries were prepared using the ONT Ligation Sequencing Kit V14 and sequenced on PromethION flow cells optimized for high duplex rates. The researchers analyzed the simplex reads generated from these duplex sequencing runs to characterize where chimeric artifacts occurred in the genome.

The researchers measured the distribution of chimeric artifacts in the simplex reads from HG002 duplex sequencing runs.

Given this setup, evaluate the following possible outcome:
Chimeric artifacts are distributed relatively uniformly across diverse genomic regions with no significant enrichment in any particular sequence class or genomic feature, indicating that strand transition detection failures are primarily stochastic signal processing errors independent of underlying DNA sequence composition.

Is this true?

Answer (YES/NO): NO